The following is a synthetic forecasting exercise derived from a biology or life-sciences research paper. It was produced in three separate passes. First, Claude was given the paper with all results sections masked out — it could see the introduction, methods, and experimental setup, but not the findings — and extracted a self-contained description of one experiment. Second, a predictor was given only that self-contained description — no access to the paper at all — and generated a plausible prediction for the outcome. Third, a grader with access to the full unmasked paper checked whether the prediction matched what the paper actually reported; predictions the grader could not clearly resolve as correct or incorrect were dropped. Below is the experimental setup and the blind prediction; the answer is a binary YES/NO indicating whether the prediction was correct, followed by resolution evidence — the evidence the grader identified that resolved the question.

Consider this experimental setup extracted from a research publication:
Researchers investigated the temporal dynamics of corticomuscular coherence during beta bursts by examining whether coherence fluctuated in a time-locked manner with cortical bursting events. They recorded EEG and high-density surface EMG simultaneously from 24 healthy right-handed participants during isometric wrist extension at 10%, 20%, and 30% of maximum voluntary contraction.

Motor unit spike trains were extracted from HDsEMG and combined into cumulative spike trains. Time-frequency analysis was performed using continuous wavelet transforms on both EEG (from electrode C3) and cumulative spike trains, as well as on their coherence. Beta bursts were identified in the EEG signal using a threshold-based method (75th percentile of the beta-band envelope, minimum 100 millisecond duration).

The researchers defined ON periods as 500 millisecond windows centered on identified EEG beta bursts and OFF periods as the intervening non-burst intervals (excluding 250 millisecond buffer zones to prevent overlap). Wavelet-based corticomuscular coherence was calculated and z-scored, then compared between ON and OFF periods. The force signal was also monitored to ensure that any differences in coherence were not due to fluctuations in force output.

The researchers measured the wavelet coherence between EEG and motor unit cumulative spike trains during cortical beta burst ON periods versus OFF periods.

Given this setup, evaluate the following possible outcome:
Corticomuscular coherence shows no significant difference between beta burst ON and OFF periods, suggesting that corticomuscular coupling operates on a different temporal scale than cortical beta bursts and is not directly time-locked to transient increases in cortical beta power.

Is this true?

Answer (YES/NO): NO